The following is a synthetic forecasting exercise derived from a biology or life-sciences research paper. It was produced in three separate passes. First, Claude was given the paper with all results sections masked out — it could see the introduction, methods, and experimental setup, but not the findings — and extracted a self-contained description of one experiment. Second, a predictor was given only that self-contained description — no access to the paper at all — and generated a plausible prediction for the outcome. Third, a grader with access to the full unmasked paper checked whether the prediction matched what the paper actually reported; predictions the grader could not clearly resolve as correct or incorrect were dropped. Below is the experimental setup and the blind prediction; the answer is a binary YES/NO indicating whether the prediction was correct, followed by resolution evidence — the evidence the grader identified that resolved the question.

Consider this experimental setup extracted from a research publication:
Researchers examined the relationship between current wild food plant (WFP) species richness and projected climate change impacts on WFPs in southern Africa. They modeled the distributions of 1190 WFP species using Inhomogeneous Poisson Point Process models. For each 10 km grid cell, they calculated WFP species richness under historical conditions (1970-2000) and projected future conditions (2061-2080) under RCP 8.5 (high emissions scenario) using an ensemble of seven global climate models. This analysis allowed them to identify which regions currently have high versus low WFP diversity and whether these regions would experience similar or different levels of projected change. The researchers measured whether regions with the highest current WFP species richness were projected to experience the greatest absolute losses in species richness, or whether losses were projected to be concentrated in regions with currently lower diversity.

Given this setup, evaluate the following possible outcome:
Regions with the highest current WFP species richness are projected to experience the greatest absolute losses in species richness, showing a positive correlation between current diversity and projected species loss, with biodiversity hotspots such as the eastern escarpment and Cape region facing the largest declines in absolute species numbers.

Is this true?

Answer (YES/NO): NO